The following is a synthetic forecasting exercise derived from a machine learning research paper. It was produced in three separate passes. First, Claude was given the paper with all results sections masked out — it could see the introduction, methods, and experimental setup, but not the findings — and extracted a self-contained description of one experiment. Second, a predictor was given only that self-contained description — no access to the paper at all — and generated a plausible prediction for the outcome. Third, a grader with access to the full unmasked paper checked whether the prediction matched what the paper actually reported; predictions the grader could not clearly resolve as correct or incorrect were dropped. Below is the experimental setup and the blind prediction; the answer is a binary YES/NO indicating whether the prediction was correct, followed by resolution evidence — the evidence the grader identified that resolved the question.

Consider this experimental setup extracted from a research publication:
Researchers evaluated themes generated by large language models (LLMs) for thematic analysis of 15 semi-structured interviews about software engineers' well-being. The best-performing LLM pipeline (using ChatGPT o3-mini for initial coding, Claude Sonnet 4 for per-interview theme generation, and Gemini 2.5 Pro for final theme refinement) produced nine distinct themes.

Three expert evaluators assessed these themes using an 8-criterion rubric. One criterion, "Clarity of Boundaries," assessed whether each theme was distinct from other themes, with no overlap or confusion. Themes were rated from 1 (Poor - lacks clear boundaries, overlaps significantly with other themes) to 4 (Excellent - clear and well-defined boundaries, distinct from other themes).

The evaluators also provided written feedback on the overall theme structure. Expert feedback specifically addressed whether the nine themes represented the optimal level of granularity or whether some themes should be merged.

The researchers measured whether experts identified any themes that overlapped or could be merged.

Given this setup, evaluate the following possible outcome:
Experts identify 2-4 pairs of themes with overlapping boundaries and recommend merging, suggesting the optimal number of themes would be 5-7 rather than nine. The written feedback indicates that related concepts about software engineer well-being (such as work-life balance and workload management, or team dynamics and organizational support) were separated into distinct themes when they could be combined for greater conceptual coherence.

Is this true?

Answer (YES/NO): NO